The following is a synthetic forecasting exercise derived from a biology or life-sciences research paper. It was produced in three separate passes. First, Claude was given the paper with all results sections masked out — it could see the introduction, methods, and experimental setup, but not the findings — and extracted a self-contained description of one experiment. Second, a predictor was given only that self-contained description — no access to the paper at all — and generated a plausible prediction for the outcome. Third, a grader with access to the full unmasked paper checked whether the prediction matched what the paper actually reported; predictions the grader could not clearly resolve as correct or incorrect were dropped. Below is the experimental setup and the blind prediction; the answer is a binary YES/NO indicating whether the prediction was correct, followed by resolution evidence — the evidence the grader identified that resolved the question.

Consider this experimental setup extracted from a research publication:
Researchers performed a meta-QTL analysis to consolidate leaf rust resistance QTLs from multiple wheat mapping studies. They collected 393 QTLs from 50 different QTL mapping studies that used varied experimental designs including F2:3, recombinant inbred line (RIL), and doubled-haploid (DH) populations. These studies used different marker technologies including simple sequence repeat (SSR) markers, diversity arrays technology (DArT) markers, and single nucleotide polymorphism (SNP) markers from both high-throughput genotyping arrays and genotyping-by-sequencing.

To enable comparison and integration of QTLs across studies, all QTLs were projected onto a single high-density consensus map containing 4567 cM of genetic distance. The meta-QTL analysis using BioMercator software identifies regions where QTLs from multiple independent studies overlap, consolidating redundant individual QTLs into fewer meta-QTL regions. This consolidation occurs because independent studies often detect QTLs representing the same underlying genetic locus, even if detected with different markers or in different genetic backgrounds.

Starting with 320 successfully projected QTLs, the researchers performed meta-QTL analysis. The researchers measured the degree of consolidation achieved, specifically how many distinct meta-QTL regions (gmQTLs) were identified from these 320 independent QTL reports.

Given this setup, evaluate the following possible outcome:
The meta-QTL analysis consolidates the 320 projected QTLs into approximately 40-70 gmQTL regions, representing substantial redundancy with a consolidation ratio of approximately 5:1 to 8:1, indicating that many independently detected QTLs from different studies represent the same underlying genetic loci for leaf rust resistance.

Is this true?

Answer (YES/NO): NO